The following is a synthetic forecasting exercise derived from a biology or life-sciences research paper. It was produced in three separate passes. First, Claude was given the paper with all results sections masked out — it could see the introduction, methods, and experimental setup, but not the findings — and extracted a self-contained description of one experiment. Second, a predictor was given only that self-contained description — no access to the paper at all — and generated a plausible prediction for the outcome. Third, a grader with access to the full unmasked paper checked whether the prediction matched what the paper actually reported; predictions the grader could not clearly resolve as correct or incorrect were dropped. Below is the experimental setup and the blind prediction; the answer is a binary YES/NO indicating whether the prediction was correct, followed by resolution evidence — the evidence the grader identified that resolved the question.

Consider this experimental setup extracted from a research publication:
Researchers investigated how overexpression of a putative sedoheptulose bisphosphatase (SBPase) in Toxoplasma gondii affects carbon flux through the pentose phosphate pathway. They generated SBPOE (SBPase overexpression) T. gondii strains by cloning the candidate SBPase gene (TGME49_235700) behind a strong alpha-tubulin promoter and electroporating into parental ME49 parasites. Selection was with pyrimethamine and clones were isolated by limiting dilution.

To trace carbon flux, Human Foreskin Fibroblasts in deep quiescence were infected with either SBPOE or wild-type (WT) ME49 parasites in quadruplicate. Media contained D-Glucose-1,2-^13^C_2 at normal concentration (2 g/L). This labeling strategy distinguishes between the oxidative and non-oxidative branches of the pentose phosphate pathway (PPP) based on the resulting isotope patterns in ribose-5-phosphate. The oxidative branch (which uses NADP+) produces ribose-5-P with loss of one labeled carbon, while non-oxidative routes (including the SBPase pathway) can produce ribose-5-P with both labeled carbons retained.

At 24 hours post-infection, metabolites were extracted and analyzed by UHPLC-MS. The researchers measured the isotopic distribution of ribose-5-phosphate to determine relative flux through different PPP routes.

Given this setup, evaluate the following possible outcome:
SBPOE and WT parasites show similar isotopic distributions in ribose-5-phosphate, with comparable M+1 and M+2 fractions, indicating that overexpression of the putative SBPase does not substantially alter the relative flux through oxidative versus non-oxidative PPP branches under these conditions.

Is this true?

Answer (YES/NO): NO